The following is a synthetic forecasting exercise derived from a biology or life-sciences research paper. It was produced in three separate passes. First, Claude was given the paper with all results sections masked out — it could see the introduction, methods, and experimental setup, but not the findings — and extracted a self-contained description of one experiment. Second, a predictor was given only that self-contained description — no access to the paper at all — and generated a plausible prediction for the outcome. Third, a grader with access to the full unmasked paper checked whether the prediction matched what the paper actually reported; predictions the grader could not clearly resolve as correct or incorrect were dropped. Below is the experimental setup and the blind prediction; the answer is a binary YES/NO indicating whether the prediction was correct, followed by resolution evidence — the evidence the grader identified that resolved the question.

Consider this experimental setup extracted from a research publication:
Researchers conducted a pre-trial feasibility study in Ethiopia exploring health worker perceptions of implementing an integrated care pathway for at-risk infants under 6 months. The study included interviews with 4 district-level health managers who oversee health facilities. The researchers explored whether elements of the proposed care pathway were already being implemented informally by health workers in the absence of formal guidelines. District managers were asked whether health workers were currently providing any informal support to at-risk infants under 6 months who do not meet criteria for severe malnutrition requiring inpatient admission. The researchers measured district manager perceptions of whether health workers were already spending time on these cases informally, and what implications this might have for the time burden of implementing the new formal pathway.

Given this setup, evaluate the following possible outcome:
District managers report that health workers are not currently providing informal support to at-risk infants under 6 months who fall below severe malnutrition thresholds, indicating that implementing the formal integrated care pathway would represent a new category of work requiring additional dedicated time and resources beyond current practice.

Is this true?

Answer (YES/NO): NO